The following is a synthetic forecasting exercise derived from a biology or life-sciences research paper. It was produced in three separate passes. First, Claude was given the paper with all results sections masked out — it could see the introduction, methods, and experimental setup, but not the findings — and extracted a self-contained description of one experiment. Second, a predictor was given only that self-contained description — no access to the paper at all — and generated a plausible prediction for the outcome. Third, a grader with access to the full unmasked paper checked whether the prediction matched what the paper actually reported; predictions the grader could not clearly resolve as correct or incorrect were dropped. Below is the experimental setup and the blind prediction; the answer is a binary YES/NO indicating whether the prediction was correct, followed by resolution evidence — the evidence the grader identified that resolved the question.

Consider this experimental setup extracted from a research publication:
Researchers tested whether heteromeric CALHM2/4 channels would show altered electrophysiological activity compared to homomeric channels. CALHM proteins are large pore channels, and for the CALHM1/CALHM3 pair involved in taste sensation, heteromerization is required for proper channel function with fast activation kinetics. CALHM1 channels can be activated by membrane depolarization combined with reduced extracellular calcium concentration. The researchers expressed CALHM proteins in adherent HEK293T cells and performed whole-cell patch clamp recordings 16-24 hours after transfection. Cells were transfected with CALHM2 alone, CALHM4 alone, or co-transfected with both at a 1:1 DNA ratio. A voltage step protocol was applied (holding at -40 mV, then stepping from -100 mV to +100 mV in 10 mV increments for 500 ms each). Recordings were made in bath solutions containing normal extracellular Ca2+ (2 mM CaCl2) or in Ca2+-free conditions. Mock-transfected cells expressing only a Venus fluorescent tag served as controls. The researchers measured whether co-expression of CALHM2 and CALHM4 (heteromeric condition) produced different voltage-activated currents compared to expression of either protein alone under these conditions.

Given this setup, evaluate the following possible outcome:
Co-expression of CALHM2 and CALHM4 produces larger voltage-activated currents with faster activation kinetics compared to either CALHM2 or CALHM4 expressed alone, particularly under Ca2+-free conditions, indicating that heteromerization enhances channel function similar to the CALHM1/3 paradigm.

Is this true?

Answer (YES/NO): NO